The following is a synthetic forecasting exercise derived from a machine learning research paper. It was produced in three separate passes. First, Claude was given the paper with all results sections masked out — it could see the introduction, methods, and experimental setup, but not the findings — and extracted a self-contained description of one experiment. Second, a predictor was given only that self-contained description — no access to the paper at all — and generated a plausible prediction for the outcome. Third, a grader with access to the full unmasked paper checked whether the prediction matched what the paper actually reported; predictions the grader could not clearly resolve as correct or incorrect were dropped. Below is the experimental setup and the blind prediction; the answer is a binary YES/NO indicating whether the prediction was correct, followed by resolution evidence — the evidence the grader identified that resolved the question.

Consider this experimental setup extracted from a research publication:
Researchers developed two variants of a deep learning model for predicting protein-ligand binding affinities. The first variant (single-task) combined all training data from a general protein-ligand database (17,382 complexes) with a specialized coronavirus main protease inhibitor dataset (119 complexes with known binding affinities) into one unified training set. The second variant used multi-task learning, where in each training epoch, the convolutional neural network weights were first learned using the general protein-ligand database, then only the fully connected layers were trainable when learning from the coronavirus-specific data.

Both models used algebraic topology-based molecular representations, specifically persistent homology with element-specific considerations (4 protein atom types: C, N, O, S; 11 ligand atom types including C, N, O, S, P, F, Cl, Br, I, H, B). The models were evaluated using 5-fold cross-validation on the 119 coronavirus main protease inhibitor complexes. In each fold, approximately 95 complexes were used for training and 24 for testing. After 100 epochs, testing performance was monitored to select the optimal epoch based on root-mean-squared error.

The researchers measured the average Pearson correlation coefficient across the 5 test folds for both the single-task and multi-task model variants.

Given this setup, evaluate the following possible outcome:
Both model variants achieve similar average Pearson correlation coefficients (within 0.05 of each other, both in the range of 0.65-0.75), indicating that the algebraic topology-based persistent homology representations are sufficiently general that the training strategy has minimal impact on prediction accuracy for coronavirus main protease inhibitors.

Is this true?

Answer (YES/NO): NO